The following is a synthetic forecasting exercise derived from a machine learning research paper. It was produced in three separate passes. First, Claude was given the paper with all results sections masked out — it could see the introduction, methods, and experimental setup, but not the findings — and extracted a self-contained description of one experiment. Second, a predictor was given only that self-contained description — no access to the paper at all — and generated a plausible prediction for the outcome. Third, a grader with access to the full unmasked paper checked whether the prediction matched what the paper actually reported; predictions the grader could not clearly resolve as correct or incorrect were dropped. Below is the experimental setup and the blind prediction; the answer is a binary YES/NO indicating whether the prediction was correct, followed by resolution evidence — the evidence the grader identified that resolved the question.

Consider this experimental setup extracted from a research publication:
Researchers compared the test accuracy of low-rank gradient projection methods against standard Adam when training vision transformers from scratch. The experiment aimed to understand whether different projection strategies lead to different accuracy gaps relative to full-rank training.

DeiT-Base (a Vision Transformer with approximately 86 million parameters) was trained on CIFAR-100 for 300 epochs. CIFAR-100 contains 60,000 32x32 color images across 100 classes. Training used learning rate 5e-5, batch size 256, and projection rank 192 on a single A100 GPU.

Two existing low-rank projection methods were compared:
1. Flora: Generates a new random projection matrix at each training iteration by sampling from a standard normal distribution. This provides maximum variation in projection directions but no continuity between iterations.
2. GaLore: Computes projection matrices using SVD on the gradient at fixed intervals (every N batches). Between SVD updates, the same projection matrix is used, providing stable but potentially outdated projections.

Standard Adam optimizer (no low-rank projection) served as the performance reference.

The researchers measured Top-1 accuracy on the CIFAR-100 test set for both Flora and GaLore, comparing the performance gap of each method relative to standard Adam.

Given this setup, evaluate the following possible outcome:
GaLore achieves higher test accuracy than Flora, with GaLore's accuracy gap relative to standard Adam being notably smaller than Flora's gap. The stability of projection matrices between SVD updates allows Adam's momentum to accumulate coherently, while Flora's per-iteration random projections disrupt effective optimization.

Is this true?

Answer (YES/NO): YES